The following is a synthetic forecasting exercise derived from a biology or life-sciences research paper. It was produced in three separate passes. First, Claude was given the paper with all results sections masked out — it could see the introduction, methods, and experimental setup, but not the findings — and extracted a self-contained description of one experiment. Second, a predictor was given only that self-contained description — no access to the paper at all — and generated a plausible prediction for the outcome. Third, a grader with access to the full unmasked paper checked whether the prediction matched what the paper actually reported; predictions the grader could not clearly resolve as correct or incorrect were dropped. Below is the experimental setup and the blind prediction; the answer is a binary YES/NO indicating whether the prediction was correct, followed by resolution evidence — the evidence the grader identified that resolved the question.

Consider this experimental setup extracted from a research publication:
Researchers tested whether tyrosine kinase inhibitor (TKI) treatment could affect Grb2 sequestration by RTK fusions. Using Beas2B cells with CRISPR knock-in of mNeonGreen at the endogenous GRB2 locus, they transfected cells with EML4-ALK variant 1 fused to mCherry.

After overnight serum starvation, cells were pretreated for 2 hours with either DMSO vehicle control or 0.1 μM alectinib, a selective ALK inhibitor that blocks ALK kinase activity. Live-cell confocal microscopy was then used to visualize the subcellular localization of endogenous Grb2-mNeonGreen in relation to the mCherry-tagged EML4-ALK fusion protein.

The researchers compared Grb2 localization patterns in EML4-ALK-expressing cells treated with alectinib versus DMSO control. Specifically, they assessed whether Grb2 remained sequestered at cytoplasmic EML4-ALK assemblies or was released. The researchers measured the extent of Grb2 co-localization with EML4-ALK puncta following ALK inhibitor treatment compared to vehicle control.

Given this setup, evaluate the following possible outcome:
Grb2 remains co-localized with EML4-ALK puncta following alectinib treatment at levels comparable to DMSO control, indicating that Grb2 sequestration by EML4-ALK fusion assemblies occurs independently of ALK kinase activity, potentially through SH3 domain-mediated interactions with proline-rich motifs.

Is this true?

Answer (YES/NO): NO